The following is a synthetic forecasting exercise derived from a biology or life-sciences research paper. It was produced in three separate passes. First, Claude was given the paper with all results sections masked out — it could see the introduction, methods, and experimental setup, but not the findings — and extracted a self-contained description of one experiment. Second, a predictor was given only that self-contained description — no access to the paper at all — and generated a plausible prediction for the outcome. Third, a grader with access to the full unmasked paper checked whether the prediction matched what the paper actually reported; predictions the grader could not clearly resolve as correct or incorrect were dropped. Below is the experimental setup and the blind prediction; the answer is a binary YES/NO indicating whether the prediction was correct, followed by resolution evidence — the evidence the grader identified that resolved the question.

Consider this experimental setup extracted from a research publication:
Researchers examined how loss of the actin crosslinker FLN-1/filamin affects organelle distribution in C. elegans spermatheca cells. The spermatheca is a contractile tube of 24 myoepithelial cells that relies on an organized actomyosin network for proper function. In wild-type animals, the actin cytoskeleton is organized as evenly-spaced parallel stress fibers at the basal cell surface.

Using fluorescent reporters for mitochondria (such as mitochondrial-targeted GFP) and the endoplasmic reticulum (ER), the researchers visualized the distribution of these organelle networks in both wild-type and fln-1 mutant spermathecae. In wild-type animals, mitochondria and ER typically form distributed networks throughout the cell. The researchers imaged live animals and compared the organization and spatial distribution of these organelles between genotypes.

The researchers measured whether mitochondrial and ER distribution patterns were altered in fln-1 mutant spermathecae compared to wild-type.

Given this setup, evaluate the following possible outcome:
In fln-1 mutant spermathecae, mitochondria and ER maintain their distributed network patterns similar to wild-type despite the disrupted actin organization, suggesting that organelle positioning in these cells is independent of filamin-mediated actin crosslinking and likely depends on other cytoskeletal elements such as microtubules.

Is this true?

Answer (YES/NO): NO